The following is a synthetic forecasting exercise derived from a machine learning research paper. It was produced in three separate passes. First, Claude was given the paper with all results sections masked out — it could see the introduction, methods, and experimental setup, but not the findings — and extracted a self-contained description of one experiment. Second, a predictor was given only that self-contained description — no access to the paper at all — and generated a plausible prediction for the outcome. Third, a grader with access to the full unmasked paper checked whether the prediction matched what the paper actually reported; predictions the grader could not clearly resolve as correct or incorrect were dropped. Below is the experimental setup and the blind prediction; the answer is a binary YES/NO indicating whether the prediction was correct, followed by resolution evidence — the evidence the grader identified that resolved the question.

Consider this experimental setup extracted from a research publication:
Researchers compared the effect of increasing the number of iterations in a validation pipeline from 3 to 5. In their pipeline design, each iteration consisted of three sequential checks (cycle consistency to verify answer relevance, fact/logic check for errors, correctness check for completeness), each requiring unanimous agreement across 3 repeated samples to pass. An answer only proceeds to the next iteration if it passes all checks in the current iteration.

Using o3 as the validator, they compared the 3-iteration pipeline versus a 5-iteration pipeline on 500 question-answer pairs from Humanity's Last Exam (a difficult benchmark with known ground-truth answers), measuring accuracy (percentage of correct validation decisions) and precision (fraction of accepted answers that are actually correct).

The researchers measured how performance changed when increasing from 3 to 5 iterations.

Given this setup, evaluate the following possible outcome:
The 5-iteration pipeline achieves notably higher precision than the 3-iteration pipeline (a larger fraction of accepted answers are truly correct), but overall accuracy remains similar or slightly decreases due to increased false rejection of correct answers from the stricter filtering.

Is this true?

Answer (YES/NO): NO